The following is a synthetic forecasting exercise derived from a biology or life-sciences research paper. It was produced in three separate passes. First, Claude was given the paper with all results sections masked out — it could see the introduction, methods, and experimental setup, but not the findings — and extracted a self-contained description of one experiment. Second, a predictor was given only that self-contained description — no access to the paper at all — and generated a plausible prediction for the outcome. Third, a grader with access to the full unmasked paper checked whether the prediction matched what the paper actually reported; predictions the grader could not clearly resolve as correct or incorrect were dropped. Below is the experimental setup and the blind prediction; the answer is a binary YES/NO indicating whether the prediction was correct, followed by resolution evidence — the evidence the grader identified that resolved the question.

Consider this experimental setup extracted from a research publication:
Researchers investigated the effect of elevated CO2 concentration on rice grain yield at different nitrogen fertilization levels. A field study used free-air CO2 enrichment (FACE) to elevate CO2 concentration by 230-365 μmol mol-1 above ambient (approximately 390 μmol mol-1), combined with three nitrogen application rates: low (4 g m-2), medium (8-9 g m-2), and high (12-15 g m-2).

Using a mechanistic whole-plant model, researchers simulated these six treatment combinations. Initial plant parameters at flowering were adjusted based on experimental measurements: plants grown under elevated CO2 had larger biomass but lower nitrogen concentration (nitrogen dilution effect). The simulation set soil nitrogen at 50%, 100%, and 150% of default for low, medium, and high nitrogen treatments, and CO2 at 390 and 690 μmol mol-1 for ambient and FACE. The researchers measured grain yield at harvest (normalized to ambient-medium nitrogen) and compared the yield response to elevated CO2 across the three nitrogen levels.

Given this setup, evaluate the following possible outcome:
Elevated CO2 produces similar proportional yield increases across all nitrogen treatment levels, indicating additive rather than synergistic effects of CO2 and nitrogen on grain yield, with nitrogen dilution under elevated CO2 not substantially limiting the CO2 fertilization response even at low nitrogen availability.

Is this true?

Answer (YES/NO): NO